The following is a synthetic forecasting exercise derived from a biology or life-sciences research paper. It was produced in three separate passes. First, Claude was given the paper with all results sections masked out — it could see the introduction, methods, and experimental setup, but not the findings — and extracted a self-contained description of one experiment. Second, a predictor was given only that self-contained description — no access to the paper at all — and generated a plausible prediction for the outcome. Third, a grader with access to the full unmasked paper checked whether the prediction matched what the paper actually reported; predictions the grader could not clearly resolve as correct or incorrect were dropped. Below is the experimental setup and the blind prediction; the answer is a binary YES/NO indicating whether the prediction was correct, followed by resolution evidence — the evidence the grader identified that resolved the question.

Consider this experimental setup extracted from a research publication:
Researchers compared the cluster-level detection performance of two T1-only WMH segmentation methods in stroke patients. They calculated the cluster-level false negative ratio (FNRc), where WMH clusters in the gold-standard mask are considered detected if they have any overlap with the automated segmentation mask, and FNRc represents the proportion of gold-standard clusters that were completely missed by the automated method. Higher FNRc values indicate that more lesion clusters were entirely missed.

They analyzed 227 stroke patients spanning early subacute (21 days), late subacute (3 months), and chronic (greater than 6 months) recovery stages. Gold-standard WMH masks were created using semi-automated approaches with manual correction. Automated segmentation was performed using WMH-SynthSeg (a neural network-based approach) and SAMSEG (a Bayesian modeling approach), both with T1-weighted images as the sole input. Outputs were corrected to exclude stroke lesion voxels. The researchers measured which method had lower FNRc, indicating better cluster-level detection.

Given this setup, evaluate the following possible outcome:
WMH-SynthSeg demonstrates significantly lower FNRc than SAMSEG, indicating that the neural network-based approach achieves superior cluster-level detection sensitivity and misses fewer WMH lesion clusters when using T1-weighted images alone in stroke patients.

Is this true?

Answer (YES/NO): YES